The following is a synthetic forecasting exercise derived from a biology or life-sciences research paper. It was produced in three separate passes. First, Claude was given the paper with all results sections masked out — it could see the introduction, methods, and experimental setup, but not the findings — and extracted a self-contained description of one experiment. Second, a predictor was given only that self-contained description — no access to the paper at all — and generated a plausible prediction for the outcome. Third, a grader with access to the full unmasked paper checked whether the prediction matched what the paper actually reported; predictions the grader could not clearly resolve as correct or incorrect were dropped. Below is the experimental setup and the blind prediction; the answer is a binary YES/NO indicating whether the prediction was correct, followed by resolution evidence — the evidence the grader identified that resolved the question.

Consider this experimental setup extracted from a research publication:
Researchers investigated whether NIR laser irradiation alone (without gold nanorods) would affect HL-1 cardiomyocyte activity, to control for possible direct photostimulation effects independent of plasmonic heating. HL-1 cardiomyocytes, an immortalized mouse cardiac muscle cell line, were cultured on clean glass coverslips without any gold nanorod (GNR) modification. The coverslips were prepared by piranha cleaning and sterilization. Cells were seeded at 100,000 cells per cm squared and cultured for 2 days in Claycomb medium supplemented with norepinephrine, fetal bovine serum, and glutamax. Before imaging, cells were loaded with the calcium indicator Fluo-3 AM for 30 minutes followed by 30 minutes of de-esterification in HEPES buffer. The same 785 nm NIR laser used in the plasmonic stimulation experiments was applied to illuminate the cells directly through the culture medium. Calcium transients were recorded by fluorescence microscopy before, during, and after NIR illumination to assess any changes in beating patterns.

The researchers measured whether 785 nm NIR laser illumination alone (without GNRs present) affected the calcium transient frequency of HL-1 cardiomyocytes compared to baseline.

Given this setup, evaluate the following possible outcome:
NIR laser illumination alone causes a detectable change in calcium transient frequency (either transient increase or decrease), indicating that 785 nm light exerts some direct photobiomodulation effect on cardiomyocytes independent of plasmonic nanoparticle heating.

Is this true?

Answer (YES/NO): NO